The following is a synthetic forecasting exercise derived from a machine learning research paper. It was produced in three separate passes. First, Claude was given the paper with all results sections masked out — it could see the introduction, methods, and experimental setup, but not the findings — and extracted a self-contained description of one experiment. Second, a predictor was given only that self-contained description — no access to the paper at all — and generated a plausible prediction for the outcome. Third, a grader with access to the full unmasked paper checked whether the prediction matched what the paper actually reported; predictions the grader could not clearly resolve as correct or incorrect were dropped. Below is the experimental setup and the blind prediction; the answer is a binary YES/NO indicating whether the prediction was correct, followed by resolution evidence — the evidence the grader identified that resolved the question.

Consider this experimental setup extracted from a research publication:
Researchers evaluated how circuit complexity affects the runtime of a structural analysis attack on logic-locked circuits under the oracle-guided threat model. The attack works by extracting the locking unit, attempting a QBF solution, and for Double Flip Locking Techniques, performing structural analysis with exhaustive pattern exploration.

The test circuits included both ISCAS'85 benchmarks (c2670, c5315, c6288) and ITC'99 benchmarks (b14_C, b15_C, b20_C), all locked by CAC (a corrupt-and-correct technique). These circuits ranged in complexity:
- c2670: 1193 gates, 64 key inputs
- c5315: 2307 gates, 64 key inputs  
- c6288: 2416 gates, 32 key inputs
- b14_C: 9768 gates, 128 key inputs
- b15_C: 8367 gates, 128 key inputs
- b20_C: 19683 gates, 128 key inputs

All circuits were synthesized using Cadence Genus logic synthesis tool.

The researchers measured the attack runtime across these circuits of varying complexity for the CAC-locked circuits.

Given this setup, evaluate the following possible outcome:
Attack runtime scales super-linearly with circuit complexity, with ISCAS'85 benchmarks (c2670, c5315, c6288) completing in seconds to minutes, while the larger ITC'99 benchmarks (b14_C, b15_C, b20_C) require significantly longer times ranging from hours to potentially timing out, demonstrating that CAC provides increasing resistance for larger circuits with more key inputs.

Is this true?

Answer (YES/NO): NO